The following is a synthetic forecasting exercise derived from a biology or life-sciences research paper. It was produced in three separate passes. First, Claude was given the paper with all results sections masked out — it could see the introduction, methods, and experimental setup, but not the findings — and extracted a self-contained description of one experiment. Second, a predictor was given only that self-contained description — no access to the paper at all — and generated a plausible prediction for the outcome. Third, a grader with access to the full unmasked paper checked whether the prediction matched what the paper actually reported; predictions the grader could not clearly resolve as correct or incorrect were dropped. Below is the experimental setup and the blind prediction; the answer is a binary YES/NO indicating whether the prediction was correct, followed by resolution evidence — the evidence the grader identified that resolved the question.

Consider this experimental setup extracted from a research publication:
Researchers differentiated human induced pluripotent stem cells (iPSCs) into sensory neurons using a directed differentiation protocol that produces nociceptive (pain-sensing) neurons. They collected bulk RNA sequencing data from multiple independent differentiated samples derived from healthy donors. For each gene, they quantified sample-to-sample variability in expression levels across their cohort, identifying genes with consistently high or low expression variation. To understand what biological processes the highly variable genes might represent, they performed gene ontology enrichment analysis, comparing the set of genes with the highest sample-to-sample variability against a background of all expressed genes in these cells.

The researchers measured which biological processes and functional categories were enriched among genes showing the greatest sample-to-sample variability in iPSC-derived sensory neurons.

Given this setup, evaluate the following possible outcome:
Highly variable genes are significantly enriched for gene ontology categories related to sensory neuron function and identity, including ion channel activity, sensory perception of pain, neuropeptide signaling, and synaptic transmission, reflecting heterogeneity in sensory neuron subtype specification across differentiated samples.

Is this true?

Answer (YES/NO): NO